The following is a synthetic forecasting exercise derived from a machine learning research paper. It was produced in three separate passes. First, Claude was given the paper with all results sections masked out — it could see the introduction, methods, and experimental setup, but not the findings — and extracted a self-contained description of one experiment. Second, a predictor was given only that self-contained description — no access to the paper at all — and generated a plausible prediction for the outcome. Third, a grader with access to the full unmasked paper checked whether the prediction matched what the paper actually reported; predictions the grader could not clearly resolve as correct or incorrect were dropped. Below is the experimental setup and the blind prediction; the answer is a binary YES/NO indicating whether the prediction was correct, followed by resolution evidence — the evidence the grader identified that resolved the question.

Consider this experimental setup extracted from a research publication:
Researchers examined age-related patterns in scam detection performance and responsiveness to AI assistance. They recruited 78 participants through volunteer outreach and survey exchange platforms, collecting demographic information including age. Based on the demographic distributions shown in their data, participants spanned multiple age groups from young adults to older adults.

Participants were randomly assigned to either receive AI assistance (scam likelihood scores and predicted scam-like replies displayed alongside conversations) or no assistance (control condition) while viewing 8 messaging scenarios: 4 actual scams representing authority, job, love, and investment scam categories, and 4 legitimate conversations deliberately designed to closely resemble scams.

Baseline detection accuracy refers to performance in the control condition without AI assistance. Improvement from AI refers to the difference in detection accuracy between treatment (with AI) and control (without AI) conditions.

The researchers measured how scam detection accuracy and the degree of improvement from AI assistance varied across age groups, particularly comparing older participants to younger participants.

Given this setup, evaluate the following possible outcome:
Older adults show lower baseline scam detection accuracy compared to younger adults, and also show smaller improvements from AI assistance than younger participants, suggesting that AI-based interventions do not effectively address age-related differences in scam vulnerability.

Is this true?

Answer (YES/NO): NO